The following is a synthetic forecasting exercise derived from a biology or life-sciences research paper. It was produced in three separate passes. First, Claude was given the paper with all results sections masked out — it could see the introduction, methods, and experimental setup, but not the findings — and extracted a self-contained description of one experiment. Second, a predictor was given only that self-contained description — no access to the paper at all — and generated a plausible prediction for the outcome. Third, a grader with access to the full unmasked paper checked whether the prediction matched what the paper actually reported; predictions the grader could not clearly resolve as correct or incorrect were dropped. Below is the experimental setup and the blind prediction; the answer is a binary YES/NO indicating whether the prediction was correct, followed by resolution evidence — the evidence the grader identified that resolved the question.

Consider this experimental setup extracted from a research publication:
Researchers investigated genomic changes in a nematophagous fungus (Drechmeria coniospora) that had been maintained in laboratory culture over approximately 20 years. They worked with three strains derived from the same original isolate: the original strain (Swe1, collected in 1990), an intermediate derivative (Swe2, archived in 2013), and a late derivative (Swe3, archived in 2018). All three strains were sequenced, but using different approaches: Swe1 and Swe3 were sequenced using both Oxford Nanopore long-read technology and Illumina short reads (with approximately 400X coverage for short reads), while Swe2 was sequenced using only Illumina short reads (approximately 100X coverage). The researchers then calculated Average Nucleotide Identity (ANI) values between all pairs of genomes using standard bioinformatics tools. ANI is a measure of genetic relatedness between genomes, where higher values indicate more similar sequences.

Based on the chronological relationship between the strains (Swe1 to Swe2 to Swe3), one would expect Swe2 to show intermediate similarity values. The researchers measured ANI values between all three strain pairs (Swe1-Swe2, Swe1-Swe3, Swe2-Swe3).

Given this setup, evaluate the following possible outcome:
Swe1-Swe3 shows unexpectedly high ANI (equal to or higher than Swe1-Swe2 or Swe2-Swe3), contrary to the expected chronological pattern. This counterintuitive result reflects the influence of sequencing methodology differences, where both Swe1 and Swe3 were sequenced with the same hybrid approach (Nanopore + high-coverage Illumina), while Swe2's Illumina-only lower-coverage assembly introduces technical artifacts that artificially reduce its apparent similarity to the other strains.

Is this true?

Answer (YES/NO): YES